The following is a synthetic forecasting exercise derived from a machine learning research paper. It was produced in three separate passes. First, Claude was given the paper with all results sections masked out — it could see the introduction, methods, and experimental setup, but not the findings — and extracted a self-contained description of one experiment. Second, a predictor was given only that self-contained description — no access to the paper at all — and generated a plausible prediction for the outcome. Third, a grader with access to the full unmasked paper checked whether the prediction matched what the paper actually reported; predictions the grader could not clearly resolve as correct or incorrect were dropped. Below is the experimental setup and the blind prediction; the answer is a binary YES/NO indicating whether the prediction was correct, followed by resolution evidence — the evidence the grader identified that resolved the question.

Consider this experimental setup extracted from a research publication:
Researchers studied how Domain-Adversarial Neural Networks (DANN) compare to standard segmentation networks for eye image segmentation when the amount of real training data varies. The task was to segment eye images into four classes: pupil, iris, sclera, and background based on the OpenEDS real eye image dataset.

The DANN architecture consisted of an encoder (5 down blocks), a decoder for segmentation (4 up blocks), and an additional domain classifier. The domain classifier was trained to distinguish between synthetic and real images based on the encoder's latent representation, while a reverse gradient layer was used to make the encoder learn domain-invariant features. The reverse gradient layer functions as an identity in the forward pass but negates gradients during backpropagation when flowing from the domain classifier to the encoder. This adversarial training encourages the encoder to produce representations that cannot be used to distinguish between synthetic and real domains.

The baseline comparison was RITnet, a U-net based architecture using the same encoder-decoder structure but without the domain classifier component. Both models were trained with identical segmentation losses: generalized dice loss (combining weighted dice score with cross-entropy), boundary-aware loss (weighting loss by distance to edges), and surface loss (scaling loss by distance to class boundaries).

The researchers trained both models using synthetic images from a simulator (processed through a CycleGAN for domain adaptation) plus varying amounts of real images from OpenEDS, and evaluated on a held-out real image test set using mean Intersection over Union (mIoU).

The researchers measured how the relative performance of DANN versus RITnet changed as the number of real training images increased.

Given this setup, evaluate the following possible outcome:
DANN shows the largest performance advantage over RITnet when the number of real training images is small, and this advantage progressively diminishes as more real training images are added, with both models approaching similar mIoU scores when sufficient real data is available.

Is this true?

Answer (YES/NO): YES